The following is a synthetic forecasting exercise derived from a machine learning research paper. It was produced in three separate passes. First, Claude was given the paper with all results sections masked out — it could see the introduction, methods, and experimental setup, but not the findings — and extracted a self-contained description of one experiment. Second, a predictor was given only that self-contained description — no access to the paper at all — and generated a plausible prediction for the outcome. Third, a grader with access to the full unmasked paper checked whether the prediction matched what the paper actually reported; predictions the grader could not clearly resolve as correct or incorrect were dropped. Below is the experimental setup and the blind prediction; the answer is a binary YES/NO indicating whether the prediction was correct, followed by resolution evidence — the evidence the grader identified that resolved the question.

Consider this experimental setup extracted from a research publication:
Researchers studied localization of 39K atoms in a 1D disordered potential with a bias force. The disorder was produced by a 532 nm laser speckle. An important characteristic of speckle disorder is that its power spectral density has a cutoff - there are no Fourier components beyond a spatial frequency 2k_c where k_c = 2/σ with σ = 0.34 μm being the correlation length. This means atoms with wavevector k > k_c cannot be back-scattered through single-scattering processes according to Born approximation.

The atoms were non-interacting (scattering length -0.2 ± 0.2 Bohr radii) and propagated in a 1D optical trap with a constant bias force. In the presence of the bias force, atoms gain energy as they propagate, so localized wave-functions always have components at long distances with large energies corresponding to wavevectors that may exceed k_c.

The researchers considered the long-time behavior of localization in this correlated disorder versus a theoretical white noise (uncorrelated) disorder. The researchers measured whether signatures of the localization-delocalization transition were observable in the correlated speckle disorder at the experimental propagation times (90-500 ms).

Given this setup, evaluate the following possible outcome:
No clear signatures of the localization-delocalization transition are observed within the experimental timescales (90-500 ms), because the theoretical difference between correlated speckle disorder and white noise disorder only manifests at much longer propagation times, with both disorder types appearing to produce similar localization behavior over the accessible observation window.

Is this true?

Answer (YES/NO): NO